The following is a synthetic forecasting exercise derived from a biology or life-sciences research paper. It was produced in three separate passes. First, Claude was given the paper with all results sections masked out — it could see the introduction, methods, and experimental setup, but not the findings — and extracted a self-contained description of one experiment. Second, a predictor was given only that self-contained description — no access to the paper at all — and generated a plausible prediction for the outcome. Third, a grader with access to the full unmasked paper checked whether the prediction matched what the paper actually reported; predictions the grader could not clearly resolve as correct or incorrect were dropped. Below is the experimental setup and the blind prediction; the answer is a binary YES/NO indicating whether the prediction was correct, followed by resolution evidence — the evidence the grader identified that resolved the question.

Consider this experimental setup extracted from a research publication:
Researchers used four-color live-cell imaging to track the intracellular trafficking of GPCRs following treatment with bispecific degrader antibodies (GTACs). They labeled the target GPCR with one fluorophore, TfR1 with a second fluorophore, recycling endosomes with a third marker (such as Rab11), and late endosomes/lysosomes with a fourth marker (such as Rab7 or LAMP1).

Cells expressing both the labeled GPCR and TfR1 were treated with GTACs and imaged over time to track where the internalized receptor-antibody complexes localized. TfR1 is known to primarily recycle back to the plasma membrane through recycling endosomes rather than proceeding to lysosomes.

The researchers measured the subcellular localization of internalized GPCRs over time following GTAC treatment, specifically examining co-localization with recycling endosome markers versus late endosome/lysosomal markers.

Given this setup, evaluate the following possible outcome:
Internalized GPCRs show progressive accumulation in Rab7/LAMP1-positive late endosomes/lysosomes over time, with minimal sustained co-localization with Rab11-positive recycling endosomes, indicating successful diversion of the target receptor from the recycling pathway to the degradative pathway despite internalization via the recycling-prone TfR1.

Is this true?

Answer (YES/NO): NO